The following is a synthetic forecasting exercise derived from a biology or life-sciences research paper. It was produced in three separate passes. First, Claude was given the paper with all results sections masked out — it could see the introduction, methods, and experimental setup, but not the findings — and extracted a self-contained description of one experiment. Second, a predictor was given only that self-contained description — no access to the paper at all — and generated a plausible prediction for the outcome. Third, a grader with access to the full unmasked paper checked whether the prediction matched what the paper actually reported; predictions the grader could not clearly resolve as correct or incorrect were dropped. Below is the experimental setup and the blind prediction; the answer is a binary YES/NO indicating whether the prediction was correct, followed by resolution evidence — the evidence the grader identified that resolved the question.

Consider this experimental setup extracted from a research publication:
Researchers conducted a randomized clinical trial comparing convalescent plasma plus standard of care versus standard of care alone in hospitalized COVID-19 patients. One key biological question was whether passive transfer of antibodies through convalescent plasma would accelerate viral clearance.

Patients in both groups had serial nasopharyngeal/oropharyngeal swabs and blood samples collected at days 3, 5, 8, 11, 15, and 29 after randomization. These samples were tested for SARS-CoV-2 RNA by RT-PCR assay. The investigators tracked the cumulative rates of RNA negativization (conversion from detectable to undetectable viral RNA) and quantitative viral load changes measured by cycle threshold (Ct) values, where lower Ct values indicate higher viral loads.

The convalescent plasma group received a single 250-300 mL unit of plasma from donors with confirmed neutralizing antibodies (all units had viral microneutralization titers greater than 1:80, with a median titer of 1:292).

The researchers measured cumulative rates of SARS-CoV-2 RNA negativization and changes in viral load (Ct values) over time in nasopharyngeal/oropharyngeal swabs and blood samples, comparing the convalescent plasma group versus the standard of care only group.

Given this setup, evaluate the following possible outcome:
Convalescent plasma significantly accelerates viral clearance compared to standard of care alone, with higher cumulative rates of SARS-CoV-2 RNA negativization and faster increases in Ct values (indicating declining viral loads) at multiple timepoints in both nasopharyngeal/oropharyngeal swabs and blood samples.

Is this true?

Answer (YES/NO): NO